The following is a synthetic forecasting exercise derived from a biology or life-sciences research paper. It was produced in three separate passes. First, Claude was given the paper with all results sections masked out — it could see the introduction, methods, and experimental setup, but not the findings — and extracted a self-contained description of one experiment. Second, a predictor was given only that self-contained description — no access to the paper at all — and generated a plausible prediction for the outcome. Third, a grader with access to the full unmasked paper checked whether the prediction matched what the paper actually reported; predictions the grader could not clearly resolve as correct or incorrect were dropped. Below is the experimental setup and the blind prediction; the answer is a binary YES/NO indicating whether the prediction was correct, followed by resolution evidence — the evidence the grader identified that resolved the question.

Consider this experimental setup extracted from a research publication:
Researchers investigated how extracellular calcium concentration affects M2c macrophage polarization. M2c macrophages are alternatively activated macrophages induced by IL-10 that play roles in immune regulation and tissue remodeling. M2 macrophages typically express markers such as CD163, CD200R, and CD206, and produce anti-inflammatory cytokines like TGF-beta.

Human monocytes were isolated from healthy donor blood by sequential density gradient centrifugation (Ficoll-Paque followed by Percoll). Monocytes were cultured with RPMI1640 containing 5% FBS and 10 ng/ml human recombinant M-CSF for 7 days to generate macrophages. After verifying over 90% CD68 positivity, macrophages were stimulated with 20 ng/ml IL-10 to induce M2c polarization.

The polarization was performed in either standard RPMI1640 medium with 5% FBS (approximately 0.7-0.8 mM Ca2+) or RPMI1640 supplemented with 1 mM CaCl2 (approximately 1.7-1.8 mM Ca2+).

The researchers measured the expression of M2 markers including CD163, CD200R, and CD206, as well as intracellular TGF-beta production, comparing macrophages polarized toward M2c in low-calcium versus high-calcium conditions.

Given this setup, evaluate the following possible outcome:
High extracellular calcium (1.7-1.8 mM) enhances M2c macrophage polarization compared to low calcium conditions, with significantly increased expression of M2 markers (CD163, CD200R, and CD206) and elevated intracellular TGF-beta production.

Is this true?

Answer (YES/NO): NO